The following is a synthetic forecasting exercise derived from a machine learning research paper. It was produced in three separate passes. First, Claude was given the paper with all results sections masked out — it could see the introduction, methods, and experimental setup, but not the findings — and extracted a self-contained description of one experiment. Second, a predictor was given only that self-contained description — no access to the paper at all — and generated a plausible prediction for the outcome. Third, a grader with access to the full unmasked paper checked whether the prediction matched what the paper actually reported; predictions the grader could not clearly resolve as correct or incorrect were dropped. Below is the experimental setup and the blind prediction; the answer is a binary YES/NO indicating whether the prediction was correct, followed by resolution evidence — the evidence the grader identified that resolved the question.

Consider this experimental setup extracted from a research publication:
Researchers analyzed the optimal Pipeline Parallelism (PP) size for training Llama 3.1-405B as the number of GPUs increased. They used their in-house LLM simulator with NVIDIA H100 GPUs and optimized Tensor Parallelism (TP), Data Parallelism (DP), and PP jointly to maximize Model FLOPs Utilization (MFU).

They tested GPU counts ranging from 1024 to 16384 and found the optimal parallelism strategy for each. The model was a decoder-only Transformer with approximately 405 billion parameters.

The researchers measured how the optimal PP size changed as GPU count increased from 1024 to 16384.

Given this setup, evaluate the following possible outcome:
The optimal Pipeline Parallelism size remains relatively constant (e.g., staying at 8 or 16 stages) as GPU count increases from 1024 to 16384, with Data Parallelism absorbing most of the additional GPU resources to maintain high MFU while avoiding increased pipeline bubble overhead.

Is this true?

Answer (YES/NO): NO